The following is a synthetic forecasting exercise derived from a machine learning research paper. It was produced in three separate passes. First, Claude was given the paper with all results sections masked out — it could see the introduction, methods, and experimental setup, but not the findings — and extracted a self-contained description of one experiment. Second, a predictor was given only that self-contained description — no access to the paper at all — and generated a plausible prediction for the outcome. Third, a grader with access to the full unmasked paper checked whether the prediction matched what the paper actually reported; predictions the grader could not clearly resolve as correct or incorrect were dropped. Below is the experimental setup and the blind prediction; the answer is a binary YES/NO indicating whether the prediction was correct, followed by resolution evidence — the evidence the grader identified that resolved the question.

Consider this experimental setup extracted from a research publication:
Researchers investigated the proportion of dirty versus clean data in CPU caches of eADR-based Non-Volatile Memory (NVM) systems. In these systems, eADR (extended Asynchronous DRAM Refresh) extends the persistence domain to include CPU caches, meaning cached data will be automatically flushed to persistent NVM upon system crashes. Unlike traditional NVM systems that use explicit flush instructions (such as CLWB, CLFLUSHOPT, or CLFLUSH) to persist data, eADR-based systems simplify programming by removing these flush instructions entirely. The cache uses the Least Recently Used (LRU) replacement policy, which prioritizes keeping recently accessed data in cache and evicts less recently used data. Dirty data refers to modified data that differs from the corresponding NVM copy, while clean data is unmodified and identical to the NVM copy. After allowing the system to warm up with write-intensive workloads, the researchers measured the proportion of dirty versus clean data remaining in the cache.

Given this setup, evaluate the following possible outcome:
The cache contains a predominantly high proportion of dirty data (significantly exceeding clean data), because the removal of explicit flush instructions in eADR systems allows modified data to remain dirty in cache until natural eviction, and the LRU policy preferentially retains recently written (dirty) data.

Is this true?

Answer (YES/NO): YES